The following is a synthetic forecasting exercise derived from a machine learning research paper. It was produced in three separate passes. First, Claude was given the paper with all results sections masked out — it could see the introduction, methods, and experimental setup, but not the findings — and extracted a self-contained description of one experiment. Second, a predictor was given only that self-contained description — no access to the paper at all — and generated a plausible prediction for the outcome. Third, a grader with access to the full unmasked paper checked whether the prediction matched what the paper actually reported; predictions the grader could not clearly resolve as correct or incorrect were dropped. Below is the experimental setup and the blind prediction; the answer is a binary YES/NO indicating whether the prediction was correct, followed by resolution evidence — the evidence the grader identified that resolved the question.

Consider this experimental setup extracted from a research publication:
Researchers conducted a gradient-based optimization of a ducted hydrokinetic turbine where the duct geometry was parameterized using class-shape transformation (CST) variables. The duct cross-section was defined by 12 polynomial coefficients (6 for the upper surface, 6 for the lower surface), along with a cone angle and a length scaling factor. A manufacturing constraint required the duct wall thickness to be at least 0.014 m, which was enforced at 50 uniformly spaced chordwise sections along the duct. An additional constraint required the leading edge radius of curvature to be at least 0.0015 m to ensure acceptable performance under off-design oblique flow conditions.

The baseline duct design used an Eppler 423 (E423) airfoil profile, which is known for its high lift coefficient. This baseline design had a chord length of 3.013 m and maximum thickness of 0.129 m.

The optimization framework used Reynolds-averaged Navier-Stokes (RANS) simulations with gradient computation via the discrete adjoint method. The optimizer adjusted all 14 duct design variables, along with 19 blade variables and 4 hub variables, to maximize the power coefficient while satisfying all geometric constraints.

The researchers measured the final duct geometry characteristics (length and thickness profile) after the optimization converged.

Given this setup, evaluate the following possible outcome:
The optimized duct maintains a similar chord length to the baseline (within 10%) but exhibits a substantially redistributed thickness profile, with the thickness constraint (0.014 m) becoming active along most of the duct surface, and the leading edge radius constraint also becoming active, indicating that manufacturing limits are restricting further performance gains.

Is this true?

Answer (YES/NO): NO